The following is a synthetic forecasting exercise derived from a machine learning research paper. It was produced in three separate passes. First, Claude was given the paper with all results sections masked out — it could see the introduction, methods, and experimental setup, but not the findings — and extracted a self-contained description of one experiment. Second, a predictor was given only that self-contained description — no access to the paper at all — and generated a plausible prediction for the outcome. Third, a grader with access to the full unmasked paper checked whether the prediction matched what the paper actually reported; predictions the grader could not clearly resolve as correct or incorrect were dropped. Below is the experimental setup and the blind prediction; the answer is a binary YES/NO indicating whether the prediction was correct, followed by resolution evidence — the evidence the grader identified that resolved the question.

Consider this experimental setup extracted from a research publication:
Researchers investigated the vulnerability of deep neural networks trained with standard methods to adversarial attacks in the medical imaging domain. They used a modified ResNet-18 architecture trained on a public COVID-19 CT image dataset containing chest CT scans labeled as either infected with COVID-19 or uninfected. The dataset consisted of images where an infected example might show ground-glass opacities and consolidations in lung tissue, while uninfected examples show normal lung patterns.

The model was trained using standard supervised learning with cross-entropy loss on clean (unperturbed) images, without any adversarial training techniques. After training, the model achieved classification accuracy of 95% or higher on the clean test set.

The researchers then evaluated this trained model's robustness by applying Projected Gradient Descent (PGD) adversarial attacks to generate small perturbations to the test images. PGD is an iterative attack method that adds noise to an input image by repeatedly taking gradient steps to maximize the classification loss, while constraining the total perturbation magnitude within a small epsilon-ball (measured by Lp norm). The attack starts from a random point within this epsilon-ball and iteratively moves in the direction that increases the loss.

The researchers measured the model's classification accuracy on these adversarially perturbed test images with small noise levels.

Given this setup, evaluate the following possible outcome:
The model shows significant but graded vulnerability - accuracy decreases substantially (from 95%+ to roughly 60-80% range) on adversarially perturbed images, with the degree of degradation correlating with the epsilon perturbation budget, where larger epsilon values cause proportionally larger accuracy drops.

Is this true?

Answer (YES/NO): NO